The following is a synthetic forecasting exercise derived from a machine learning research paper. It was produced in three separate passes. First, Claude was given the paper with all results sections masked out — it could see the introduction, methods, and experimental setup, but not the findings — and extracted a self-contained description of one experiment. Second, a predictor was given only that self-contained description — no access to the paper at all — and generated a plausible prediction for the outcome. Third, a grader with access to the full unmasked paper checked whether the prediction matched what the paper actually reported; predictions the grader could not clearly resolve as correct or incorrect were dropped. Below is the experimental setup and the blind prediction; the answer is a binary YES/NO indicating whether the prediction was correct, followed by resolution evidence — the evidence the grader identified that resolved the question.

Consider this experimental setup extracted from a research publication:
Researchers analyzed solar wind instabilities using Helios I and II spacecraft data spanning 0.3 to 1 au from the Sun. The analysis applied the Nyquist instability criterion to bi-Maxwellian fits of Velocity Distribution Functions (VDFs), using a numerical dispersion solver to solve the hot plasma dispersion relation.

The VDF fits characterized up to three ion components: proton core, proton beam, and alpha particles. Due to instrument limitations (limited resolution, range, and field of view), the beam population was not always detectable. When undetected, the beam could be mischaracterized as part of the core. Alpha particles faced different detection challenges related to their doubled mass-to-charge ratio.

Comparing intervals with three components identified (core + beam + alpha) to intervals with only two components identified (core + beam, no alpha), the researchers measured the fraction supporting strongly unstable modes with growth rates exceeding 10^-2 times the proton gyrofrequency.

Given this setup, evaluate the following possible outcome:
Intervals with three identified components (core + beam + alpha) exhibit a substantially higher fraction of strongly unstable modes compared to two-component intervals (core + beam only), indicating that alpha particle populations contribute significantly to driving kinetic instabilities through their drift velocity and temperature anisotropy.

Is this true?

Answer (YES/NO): NO